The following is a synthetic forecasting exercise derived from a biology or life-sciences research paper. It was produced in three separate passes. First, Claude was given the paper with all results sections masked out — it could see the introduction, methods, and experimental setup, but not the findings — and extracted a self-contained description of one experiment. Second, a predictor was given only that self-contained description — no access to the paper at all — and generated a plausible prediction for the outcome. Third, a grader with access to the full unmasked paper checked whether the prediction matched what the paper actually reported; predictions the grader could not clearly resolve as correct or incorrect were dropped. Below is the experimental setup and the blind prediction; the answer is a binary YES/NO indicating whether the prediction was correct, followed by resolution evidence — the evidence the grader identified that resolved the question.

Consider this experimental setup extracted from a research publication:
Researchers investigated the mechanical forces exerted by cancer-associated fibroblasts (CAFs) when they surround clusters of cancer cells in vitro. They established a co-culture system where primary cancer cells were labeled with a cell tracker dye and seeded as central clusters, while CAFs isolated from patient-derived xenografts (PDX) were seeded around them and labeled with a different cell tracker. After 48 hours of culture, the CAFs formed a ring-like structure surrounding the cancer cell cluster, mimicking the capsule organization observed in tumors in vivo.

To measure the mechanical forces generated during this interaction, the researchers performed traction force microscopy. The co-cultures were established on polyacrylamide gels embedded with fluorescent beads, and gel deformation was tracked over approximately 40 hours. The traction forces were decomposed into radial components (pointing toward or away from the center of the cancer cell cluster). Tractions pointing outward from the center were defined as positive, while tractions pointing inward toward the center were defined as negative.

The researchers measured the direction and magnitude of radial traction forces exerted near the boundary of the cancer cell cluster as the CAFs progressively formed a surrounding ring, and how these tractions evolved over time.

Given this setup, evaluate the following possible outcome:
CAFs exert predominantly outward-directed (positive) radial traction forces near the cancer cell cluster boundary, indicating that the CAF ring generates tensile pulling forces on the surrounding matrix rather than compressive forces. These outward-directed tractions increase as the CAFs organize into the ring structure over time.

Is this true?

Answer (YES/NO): NO